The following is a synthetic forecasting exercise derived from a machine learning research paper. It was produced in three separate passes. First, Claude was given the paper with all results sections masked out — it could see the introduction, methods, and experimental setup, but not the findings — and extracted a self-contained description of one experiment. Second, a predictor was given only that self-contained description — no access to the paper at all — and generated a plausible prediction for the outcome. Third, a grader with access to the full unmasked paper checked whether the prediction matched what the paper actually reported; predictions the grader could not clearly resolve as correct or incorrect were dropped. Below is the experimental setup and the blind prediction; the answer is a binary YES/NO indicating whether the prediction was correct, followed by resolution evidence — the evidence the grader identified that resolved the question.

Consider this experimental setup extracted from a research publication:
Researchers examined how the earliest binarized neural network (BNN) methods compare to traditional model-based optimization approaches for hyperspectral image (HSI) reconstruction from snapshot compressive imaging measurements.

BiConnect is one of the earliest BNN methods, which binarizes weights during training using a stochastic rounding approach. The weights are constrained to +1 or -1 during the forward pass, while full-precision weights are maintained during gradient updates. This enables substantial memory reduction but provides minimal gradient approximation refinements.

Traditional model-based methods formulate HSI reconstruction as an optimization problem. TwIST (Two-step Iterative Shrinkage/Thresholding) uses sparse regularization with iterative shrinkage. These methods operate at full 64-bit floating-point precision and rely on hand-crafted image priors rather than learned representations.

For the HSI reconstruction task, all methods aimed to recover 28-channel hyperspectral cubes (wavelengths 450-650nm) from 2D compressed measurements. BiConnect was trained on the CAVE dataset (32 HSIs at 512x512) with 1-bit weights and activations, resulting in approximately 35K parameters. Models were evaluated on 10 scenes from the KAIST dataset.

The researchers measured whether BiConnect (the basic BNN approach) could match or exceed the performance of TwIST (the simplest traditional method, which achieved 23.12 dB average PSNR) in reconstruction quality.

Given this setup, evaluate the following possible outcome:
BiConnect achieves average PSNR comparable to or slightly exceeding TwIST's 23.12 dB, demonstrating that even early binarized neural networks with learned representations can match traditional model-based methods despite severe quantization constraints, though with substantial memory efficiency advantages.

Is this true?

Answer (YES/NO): NO